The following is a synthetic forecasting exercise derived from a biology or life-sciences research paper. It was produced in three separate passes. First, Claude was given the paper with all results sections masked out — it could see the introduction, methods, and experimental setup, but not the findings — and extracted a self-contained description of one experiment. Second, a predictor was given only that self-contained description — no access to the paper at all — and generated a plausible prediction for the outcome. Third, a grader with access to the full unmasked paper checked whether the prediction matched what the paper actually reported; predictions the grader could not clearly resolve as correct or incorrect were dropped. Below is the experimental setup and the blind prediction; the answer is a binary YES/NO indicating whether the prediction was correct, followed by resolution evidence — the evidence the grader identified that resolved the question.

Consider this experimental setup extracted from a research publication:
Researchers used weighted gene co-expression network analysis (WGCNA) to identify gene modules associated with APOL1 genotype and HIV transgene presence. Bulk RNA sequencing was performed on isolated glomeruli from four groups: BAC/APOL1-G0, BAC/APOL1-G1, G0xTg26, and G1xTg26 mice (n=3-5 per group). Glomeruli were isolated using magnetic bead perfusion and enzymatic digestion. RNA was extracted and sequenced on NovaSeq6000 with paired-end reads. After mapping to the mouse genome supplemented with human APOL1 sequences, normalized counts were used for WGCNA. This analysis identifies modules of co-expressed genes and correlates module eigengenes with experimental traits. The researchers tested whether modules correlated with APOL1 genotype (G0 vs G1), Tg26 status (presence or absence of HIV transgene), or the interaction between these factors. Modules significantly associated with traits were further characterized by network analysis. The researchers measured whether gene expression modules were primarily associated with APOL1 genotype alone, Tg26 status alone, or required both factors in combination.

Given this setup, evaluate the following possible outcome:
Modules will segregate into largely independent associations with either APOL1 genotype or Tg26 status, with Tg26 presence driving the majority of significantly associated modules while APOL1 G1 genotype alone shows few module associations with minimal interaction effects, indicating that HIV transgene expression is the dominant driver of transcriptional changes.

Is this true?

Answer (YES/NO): NO